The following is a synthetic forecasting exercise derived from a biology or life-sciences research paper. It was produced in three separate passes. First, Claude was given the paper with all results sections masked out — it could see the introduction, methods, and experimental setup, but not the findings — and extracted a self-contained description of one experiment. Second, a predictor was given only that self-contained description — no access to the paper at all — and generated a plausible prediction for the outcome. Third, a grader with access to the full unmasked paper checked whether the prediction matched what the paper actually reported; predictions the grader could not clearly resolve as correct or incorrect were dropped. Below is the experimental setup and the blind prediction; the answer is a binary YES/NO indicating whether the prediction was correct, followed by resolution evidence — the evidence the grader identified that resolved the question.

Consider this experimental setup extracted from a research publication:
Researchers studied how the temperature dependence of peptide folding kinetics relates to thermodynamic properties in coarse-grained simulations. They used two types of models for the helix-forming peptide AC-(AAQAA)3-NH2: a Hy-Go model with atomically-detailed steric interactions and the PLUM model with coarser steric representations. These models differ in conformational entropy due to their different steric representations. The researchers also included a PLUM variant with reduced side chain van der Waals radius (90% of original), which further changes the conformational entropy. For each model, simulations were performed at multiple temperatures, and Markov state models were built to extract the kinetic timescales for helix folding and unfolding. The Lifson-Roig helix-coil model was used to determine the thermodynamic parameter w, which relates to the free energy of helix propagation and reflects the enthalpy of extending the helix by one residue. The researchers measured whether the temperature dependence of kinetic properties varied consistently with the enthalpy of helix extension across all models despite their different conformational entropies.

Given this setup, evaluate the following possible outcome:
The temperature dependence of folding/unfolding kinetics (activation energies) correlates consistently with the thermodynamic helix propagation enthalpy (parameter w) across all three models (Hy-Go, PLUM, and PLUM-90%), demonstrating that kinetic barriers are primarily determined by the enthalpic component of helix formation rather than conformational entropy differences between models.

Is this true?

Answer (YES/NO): YES